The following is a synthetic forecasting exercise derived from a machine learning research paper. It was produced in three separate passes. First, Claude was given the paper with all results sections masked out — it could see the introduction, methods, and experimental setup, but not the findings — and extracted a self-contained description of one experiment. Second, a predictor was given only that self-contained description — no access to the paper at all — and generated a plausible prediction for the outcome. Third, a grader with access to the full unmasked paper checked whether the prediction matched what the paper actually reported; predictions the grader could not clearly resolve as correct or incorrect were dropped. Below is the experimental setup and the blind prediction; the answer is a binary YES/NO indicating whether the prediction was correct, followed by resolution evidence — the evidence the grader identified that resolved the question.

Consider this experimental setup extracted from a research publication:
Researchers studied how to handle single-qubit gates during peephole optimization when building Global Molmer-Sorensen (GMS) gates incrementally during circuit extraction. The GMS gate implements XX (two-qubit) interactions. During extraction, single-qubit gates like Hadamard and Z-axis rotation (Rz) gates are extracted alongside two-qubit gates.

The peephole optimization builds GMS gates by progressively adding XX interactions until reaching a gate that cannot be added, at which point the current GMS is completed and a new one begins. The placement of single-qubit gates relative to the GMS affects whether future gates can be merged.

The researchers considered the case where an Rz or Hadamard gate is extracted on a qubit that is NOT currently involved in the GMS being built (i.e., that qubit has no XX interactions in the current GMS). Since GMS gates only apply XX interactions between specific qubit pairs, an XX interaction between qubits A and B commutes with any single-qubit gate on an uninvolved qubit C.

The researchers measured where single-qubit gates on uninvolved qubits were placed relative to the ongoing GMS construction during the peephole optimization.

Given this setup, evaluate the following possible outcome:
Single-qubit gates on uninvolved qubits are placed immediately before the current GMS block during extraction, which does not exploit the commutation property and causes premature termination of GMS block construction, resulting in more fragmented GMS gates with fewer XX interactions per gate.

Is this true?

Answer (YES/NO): NO